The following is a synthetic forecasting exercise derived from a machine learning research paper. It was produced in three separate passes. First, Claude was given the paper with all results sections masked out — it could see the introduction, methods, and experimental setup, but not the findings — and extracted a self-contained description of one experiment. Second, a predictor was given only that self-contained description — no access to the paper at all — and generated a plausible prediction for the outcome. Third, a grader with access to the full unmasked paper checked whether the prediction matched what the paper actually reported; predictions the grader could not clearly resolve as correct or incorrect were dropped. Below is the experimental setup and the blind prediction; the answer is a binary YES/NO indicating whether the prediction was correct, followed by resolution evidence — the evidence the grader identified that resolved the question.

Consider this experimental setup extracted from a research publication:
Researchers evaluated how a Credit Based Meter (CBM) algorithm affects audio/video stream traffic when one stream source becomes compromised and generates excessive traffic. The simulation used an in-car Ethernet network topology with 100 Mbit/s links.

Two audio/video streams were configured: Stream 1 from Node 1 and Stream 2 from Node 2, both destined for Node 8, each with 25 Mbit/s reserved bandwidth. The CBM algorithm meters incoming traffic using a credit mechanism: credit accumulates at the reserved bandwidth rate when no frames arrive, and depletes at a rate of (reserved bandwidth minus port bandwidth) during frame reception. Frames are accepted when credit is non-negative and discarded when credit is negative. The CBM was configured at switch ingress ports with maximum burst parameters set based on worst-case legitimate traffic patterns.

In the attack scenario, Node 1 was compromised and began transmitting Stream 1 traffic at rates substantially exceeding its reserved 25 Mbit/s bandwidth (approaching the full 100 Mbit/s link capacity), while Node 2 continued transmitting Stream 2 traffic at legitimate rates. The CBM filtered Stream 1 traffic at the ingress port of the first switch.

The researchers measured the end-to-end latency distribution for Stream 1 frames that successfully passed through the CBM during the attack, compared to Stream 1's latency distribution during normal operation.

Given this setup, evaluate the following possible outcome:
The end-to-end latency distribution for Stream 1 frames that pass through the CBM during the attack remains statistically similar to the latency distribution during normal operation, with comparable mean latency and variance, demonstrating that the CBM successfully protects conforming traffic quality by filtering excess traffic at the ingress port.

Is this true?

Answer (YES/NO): YES